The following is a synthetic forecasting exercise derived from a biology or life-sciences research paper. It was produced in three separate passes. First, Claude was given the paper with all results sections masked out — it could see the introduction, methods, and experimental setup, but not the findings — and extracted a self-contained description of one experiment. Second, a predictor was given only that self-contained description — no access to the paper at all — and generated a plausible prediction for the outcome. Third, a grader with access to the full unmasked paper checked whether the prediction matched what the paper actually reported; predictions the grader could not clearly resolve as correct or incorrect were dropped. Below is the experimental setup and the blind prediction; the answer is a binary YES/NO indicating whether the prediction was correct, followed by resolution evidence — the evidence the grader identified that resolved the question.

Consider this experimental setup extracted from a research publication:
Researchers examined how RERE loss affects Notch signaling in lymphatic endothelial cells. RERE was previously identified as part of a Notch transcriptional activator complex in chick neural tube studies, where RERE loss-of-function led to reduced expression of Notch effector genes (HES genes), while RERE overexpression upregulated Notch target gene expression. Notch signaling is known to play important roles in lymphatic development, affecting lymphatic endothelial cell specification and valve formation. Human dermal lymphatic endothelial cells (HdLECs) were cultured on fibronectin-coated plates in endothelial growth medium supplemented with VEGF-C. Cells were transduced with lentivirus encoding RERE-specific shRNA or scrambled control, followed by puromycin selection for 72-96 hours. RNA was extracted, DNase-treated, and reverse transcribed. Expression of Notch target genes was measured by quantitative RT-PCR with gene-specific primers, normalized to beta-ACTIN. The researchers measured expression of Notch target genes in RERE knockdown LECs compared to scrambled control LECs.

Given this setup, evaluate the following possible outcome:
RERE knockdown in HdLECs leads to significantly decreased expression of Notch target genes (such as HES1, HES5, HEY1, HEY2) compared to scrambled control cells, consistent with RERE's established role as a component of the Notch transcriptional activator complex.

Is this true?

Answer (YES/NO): NO